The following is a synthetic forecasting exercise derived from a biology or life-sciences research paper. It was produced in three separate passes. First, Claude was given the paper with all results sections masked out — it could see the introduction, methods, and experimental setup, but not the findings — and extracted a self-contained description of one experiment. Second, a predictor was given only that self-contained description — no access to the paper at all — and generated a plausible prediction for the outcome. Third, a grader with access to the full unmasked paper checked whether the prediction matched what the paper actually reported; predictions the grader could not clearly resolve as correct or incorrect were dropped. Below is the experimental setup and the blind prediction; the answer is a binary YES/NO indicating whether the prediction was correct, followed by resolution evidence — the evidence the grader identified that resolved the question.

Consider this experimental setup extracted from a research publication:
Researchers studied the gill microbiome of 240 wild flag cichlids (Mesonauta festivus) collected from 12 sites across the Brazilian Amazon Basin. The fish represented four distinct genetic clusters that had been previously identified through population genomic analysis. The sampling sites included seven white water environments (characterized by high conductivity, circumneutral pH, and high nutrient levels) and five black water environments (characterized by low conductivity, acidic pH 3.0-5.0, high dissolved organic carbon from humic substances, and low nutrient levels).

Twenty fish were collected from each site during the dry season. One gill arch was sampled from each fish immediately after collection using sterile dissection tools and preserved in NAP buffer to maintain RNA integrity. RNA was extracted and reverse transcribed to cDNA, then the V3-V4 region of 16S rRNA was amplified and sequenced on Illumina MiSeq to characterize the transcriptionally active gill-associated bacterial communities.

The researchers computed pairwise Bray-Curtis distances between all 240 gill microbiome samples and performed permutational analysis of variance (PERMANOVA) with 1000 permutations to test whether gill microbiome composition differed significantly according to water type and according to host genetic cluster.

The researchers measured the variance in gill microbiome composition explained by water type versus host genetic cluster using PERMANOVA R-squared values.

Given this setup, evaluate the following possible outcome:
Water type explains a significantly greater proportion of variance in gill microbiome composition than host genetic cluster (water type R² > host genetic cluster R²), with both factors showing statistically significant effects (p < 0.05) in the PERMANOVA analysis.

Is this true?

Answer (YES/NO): YES